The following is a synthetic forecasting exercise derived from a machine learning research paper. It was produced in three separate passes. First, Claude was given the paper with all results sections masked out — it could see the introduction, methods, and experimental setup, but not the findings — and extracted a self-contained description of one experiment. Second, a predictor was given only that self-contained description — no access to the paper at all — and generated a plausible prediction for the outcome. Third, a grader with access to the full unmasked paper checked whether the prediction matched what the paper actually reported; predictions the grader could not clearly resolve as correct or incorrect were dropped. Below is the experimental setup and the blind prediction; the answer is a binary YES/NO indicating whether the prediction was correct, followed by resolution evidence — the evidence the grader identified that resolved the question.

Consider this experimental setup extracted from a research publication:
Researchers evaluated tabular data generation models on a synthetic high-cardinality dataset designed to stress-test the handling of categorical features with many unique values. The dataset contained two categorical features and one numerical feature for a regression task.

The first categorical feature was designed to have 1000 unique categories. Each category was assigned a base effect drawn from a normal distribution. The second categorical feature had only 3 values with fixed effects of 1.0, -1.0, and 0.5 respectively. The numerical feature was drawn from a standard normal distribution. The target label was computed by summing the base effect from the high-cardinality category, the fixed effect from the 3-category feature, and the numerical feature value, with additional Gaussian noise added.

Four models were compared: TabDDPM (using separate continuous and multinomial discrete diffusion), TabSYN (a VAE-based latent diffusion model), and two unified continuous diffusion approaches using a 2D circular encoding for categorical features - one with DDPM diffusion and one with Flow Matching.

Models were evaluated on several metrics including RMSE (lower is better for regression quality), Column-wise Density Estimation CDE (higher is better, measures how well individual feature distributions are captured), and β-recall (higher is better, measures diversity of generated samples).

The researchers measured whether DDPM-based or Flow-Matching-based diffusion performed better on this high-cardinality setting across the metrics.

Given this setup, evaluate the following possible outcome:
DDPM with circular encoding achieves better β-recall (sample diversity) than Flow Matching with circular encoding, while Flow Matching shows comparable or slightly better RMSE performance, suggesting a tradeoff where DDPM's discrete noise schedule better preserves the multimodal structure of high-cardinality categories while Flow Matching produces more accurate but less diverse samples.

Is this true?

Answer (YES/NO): NO